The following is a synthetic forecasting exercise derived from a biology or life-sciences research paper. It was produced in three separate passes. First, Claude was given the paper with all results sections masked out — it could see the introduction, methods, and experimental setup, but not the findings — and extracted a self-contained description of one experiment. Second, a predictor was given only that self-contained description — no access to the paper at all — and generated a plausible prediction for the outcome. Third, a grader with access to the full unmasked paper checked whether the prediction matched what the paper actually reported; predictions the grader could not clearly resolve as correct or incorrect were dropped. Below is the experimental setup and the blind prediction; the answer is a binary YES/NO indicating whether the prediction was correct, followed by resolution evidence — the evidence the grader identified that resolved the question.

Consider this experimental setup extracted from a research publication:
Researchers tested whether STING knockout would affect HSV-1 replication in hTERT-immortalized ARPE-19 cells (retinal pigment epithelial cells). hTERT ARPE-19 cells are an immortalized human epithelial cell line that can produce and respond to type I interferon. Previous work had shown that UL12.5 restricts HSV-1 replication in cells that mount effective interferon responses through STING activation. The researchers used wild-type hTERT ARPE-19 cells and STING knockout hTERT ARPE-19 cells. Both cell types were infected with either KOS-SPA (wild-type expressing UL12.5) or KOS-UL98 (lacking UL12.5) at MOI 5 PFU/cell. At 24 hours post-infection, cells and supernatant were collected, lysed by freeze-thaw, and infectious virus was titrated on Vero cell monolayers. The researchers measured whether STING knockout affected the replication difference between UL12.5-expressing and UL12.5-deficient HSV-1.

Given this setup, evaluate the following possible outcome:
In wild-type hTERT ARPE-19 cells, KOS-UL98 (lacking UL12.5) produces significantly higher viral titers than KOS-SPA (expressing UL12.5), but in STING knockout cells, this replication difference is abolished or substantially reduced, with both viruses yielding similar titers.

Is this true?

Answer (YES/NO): NO